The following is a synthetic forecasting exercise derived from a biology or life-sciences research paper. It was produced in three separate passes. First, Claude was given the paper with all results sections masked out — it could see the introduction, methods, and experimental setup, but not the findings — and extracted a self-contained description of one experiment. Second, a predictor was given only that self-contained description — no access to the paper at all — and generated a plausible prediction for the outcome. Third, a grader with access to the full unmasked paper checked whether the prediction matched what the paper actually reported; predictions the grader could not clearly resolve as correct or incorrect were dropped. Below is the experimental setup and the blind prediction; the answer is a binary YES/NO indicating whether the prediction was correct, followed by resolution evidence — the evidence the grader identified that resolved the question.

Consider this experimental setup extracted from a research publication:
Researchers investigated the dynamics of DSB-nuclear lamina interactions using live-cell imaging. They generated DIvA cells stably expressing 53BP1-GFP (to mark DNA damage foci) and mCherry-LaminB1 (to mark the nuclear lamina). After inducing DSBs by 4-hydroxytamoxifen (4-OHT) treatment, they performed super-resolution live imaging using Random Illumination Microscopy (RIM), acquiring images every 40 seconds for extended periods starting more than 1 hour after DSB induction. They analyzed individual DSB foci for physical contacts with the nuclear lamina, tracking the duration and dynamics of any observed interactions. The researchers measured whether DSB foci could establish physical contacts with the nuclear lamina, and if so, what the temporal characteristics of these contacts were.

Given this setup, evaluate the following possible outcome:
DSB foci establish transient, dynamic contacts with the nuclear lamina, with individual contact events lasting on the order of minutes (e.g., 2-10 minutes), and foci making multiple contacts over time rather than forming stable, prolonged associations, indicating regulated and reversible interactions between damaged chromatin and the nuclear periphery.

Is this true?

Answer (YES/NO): YES